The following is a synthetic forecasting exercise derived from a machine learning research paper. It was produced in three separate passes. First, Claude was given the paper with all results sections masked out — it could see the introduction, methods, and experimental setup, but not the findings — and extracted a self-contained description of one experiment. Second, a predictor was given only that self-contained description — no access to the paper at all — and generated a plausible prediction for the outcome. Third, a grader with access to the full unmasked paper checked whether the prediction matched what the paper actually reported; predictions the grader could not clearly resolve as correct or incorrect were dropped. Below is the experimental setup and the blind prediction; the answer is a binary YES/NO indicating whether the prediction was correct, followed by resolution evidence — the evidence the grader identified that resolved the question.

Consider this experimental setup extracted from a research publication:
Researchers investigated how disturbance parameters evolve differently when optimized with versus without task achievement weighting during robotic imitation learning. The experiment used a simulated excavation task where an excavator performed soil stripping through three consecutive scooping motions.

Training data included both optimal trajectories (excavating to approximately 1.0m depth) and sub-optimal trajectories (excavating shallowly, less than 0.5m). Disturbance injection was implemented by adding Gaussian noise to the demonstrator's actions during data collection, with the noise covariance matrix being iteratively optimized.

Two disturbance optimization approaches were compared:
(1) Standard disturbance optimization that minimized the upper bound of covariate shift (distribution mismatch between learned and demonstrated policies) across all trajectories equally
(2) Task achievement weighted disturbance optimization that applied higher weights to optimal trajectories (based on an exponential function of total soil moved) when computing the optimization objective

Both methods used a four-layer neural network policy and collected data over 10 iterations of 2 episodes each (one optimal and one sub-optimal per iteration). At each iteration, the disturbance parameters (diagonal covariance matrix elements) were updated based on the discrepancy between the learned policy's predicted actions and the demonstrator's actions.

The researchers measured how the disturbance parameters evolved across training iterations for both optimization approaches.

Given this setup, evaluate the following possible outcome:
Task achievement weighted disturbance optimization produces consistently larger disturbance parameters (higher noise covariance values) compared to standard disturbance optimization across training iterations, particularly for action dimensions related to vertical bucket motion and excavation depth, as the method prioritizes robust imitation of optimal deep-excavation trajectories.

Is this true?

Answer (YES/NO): NO